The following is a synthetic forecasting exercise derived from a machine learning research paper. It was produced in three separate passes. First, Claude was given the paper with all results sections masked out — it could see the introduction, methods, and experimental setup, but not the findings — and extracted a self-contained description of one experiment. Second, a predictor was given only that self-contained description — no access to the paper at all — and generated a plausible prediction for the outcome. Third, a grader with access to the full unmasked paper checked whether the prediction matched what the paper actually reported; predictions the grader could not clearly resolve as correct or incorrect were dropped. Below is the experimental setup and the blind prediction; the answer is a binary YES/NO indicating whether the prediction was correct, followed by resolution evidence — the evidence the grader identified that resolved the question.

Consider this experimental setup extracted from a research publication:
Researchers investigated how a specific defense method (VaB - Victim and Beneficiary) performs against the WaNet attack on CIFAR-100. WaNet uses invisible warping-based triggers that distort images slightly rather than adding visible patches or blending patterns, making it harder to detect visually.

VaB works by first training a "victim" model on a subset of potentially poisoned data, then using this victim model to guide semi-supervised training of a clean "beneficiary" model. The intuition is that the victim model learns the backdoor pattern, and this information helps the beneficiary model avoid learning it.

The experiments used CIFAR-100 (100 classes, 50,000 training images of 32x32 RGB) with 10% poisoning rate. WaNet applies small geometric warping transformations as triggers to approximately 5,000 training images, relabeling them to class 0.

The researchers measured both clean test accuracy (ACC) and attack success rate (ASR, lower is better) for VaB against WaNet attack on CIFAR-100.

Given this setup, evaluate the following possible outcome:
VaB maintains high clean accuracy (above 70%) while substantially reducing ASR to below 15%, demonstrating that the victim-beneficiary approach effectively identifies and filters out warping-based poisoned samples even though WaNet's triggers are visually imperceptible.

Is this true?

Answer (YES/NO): NO